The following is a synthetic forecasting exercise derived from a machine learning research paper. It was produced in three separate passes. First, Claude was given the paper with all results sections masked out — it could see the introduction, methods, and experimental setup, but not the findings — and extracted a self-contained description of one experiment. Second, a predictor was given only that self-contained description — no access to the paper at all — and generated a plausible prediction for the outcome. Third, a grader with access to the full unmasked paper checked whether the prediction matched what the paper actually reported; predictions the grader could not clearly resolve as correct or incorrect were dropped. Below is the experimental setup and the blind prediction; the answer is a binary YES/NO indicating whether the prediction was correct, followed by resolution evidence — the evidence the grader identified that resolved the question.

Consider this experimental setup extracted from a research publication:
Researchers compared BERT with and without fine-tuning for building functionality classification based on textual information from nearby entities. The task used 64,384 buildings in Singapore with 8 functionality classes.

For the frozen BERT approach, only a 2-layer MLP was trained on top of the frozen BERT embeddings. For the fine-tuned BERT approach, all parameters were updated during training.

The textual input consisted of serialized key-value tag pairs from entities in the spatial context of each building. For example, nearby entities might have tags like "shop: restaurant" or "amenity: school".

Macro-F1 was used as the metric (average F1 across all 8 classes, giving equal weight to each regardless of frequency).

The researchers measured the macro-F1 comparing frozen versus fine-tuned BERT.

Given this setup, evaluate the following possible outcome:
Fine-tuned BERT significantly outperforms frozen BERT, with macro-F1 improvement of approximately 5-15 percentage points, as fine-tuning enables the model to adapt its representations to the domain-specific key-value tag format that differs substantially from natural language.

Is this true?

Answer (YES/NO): NO